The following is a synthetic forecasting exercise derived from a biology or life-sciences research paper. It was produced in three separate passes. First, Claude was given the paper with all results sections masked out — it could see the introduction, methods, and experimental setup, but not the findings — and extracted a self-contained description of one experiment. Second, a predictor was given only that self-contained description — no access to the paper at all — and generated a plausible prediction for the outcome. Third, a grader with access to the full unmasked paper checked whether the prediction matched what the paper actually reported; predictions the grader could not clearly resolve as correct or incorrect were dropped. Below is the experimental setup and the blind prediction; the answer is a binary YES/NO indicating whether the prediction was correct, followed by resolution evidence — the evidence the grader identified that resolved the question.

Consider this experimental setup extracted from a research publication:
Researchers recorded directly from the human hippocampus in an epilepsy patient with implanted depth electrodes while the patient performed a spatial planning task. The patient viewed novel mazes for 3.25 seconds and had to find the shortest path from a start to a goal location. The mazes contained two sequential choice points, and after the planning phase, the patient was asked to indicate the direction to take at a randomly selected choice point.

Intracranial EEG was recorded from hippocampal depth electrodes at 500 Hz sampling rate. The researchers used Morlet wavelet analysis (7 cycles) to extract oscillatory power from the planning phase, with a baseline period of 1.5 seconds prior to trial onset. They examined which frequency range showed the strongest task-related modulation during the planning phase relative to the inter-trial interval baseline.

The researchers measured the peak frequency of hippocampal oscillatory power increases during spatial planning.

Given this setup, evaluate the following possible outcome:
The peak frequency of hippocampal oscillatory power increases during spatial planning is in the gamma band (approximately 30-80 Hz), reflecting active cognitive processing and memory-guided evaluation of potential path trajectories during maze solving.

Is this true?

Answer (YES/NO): NO